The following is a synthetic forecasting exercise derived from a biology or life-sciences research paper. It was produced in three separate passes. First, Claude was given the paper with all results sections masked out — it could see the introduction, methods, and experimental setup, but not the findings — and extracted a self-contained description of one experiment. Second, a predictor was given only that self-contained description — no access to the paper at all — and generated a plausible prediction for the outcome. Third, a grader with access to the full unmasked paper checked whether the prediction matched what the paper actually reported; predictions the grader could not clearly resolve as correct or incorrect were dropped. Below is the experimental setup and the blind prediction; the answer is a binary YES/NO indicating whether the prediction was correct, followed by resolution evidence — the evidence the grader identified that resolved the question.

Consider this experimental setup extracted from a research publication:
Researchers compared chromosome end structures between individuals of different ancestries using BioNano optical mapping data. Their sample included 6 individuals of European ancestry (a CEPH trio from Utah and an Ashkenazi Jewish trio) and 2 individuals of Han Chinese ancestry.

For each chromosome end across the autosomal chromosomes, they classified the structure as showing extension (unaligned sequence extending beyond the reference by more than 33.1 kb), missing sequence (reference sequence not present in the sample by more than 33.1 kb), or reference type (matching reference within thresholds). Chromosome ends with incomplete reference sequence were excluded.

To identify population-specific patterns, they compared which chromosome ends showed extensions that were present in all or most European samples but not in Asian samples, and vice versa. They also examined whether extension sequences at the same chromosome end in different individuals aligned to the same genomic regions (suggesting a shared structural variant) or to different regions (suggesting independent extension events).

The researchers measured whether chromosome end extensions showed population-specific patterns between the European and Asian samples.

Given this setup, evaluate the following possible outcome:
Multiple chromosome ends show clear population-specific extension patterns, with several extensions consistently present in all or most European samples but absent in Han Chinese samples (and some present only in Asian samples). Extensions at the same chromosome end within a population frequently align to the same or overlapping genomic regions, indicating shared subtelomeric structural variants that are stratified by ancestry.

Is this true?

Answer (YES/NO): NO